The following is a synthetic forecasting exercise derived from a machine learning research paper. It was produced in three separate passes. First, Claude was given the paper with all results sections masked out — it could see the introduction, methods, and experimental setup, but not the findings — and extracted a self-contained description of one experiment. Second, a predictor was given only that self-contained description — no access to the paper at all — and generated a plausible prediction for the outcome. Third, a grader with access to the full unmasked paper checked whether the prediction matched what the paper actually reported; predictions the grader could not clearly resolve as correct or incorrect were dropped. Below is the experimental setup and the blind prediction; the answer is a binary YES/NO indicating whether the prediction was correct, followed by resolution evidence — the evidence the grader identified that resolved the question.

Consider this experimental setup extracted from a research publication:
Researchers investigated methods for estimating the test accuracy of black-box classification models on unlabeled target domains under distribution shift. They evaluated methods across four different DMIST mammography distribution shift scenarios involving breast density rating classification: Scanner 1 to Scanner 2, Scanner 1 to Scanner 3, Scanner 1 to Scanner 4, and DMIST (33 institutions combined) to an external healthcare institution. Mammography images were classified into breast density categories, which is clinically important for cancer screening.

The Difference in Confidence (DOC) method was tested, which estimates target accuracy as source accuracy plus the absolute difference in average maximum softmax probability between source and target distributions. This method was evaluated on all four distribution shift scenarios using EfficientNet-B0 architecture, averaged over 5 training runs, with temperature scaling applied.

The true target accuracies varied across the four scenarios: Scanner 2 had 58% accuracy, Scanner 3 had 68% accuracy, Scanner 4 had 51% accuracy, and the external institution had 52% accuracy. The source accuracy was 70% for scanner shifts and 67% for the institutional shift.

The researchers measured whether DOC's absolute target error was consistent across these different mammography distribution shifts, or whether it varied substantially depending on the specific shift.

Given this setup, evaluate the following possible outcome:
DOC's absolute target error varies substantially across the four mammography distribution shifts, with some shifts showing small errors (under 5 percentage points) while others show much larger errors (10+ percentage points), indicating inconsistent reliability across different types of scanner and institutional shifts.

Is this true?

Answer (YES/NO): YES